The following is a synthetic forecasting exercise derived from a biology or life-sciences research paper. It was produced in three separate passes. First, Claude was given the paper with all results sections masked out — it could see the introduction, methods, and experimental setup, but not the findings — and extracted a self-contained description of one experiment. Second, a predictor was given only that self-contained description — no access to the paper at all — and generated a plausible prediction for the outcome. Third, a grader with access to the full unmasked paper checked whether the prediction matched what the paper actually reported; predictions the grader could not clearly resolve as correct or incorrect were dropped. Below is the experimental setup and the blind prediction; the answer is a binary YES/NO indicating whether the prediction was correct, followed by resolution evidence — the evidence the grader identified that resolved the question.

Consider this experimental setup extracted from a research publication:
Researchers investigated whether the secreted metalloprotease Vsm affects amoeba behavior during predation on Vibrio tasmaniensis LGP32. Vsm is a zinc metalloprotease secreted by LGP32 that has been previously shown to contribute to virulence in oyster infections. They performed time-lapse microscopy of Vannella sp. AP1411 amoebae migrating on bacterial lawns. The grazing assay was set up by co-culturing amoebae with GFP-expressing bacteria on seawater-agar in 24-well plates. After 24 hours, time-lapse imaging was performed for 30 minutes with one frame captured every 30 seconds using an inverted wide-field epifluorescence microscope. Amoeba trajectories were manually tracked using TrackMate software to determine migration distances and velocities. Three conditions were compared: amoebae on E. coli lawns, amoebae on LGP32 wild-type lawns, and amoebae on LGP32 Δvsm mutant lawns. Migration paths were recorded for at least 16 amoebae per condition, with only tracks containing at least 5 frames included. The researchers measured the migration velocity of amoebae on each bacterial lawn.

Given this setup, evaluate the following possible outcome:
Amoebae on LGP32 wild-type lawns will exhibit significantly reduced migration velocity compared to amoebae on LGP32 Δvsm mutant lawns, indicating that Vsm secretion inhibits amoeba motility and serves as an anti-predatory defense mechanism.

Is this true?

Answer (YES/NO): YES